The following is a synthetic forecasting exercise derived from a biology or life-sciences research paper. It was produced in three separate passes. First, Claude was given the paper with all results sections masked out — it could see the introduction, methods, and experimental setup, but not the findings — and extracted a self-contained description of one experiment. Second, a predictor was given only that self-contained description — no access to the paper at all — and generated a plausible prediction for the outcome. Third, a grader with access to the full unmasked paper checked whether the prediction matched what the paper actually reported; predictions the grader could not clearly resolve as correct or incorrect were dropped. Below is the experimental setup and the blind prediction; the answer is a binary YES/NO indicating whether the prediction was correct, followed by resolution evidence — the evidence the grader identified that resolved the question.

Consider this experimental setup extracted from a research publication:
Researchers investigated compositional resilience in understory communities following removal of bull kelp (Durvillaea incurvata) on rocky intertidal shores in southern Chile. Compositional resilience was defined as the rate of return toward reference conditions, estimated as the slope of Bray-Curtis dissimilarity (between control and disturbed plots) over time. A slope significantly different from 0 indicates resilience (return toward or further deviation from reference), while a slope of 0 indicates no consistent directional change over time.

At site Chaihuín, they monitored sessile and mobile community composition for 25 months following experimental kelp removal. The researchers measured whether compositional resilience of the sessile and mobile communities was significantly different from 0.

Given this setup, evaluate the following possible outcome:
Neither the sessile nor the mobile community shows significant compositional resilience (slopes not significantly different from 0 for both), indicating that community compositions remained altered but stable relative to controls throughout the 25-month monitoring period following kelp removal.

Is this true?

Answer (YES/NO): YES